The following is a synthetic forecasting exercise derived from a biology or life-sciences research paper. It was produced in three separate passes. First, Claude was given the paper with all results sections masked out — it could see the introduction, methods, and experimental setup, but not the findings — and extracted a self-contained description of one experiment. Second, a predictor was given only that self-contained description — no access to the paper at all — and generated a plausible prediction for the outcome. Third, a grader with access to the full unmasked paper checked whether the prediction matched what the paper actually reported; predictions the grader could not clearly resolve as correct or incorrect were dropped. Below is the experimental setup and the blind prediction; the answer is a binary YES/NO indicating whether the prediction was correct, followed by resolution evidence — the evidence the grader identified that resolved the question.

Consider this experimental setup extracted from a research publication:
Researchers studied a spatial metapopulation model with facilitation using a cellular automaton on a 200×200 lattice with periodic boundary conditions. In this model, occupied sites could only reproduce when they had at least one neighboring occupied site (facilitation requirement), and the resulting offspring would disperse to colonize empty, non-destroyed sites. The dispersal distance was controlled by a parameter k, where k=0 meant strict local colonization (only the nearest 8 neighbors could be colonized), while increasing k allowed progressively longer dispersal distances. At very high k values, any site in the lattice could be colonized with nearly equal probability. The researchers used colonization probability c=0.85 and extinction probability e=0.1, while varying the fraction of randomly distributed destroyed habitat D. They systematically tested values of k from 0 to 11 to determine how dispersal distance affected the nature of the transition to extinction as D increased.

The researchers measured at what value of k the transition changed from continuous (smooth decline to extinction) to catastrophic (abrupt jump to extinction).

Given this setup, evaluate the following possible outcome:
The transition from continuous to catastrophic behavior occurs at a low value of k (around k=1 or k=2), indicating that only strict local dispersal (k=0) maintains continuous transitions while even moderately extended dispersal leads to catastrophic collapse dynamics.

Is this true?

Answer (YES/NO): NO